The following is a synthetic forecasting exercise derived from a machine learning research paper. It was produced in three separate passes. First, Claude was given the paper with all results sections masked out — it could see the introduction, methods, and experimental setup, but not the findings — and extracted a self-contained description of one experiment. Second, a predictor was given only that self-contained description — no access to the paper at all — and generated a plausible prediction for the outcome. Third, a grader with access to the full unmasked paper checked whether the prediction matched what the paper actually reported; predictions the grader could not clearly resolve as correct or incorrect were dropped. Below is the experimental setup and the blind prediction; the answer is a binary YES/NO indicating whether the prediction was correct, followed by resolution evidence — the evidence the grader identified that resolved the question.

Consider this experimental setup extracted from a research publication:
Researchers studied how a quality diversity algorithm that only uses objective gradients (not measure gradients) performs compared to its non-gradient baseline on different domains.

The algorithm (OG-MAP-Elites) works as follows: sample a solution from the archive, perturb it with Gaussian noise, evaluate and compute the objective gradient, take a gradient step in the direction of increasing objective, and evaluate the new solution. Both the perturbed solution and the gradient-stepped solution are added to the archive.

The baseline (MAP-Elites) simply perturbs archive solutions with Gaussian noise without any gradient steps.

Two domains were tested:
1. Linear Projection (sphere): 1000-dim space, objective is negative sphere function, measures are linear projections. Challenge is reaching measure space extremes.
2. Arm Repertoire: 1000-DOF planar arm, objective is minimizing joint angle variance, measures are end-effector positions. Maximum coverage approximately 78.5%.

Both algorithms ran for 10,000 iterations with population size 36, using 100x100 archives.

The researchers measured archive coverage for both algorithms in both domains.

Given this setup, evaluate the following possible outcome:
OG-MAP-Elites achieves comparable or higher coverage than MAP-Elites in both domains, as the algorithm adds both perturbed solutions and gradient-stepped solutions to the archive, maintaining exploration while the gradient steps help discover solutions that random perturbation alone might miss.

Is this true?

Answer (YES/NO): YES